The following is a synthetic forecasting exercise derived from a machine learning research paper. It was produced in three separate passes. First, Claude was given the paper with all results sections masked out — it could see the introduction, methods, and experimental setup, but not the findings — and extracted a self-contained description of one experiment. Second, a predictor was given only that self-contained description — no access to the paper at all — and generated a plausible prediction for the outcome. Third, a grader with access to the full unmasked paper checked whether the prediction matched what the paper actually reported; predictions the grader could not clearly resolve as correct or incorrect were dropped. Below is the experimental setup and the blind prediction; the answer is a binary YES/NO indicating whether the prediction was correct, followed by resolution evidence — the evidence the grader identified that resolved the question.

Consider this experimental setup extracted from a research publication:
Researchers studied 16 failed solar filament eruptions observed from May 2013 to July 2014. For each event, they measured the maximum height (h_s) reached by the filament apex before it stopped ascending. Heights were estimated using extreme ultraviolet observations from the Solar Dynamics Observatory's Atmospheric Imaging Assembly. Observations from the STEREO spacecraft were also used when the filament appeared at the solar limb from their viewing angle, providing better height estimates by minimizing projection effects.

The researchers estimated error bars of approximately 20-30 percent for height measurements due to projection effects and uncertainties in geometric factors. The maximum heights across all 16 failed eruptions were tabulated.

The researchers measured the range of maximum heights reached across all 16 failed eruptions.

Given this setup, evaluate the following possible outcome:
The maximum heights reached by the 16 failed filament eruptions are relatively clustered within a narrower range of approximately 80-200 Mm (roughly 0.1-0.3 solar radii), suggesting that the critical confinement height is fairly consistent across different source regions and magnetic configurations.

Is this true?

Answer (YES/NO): NO